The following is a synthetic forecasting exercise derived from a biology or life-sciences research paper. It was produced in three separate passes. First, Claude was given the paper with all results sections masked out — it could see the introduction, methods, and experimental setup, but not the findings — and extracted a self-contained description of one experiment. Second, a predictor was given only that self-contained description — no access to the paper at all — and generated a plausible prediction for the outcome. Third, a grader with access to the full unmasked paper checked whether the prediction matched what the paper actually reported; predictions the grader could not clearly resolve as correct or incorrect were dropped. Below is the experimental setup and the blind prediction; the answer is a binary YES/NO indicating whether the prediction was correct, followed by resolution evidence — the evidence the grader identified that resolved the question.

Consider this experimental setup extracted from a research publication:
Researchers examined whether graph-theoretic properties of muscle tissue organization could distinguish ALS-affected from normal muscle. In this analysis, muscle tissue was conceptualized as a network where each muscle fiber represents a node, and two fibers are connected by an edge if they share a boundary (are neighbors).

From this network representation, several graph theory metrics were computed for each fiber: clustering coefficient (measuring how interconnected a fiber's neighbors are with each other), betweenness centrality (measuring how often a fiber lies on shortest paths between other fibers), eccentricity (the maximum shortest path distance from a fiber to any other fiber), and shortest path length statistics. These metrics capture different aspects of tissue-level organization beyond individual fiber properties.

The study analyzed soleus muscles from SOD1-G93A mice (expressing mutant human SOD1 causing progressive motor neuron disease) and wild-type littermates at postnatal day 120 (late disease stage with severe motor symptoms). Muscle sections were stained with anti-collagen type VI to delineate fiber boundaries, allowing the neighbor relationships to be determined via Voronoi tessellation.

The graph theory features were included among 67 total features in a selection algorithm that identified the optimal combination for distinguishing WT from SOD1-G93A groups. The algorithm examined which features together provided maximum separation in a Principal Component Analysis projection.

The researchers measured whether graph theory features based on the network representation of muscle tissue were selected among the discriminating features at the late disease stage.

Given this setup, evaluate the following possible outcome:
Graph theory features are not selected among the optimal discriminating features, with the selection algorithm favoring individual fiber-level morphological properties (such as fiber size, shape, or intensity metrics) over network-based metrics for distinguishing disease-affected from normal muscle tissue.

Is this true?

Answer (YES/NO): YES